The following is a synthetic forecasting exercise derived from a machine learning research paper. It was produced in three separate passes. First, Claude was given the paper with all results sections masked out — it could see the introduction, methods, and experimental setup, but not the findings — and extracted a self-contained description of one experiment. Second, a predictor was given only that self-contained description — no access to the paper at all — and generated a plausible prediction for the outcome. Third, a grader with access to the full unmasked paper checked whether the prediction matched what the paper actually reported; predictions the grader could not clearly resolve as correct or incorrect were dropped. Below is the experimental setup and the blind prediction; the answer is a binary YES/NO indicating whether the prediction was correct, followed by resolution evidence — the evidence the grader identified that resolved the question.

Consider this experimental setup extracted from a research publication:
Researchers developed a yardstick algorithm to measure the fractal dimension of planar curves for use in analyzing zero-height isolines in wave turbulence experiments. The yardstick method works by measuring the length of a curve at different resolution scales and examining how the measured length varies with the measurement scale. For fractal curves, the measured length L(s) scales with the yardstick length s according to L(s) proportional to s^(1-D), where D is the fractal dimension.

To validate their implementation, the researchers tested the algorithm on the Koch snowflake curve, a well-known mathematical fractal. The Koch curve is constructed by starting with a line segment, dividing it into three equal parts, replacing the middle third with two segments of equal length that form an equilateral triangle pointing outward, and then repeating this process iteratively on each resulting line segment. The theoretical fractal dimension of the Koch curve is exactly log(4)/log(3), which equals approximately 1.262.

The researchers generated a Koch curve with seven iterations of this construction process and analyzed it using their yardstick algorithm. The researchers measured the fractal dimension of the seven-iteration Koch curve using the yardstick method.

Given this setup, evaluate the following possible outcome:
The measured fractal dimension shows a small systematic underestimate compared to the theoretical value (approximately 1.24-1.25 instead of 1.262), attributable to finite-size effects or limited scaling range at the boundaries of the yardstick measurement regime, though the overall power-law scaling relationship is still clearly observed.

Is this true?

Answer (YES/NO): NO